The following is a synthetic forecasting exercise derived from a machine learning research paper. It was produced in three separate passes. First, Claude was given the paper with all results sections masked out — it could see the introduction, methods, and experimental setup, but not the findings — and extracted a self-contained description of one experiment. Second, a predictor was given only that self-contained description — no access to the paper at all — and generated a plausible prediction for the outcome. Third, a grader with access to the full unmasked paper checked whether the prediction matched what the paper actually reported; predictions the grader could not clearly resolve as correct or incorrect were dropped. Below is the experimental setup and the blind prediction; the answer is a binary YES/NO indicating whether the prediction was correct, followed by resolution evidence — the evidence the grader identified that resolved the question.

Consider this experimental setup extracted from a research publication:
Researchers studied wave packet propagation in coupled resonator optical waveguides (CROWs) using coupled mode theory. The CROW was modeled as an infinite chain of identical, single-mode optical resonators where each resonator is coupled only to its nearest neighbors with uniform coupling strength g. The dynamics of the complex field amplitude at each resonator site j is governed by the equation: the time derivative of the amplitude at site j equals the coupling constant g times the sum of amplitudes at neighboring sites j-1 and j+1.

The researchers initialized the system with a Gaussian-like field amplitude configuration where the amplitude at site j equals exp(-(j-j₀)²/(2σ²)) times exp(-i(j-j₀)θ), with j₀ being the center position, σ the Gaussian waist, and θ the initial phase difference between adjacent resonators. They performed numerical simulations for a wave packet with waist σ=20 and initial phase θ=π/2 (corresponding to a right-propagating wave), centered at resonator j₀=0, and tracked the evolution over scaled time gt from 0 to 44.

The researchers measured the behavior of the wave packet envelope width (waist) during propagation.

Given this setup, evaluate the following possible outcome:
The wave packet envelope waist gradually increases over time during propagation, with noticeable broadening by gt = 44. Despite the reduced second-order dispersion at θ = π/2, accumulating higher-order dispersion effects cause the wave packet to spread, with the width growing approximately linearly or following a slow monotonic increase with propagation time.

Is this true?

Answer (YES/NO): NO